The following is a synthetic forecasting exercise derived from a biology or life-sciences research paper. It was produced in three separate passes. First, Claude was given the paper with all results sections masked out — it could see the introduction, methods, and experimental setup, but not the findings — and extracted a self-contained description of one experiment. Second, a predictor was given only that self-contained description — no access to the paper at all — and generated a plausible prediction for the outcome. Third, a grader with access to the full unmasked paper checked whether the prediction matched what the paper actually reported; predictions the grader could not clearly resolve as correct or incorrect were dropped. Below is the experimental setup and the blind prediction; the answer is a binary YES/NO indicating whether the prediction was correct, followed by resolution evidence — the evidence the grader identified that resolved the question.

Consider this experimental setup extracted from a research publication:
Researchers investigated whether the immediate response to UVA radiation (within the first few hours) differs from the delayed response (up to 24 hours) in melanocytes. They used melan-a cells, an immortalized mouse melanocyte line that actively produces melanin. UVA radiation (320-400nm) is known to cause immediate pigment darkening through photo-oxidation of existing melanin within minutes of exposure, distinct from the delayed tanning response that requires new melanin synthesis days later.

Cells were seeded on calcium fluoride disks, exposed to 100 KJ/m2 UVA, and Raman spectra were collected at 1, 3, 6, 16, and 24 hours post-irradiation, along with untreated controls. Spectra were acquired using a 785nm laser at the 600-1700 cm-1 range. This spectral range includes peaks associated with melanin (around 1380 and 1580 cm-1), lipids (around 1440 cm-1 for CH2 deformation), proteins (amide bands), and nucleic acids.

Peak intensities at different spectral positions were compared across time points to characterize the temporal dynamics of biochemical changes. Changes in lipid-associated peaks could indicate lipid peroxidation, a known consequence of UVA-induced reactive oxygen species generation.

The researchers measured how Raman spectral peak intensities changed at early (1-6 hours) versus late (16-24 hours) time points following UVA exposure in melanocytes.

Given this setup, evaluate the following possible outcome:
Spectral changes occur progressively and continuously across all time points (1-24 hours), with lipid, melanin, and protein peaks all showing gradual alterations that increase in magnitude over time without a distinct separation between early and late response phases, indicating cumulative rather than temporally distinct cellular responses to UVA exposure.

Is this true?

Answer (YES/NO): NO